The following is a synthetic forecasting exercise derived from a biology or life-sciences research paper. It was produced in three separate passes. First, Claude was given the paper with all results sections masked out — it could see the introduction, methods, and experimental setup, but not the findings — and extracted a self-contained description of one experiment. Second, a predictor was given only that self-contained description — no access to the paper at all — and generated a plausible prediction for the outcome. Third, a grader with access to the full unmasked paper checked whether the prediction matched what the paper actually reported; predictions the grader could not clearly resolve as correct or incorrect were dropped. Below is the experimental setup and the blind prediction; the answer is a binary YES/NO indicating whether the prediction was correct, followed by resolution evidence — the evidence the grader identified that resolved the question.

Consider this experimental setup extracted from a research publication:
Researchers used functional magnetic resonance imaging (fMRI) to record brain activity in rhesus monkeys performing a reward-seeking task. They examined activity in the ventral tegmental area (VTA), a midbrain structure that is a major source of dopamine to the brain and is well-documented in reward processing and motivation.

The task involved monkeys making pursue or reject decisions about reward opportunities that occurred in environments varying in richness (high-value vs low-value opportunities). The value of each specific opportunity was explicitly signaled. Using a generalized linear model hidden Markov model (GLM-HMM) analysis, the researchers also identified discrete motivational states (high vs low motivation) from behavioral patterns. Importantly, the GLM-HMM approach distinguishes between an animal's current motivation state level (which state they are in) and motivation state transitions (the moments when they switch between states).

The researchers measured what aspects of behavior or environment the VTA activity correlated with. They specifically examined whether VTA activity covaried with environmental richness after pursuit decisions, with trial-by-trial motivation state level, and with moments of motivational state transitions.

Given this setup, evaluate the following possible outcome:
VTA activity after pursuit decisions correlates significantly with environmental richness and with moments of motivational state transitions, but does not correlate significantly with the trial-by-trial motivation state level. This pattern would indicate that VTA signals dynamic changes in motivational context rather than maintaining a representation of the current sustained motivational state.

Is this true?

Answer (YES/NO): NO